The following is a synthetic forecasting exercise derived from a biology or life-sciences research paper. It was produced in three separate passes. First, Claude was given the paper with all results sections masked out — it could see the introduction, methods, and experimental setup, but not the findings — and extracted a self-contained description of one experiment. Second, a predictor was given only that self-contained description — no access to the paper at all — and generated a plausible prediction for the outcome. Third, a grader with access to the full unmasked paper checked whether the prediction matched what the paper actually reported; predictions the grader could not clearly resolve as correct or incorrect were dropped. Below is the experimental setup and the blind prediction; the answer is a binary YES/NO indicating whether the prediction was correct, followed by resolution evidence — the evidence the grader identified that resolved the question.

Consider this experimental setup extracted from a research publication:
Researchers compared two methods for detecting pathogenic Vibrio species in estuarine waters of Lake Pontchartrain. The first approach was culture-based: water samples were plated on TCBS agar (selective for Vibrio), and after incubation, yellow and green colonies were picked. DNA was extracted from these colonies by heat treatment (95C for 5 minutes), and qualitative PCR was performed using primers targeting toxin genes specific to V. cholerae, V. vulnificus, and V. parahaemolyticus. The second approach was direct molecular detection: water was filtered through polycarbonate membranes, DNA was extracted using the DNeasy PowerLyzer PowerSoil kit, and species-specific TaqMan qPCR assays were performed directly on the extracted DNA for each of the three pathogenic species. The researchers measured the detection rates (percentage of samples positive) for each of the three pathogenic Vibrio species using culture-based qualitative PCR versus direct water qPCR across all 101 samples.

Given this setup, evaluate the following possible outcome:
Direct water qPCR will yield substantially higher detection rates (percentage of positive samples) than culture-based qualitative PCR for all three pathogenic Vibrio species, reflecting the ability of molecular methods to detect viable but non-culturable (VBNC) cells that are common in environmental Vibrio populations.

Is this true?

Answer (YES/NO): NO